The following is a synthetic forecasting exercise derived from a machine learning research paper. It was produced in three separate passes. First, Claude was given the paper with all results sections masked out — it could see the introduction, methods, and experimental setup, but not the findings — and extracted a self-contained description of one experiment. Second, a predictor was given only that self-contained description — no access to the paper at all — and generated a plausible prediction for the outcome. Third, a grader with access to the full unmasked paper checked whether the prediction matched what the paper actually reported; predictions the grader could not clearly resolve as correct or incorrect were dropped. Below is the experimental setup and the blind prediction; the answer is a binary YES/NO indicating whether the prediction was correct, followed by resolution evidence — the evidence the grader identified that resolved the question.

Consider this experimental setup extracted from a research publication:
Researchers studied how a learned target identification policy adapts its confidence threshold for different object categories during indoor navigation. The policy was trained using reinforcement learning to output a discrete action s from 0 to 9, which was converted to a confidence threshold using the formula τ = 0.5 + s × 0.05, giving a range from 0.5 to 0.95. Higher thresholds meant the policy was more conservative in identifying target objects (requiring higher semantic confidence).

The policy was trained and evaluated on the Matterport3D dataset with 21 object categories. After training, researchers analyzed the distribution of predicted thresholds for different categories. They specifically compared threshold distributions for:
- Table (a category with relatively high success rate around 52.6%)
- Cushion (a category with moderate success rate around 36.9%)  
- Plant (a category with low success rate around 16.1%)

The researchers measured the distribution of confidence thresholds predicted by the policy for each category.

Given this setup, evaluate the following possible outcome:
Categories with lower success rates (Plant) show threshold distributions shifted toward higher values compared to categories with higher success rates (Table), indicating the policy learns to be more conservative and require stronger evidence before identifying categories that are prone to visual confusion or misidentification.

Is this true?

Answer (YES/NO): YES